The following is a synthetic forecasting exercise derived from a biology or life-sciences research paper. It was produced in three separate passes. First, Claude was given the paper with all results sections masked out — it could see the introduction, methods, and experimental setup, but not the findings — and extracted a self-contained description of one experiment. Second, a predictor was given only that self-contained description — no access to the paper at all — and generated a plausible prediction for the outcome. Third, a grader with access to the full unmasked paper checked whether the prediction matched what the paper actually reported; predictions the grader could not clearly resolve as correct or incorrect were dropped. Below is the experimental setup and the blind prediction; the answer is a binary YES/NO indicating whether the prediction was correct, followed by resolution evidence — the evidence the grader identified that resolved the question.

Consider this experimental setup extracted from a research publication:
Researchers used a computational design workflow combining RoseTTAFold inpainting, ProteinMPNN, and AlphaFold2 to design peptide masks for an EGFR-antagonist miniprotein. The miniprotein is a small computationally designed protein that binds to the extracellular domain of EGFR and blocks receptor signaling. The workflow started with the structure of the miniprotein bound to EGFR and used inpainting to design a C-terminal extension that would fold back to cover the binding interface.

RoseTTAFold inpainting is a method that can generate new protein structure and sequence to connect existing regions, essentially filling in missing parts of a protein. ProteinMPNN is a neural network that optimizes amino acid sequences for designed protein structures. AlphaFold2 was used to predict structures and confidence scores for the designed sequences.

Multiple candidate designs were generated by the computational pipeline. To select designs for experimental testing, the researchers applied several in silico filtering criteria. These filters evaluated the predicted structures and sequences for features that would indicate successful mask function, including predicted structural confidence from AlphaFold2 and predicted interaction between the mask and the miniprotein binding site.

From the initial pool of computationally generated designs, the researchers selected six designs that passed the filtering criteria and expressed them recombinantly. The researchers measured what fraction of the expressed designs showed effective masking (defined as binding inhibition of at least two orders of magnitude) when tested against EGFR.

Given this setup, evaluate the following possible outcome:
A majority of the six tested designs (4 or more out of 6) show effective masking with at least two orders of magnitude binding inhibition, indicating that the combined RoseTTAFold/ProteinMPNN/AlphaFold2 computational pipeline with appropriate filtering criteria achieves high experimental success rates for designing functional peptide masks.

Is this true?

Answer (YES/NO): YES